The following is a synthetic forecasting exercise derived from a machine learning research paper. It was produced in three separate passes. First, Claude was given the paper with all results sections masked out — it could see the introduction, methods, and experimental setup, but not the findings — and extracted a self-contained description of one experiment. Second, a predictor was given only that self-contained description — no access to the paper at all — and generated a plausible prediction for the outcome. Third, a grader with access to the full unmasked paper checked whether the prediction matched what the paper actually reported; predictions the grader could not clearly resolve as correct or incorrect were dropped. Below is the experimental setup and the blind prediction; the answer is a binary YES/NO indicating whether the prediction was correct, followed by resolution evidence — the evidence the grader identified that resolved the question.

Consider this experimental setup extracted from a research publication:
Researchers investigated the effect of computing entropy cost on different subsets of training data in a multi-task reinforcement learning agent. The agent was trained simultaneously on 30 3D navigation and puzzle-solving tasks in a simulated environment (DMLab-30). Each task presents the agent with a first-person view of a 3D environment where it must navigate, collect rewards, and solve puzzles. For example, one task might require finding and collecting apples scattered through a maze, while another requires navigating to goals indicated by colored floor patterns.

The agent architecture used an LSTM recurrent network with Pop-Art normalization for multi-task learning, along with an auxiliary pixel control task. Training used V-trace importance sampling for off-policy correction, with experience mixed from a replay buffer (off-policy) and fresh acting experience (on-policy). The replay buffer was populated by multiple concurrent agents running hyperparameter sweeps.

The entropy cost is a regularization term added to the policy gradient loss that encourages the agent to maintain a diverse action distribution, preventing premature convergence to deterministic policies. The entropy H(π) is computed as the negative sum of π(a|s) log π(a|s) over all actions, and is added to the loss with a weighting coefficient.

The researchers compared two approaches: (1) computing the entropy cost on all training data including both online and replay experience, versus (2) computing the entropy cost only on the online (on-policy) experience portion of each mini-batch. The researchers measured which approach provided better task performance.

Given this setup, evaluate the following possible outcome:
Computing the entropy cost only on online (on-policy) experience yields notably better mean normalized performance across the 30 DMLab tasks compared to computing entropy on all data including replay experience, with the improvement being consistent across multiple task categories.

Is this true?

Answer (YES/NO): NO